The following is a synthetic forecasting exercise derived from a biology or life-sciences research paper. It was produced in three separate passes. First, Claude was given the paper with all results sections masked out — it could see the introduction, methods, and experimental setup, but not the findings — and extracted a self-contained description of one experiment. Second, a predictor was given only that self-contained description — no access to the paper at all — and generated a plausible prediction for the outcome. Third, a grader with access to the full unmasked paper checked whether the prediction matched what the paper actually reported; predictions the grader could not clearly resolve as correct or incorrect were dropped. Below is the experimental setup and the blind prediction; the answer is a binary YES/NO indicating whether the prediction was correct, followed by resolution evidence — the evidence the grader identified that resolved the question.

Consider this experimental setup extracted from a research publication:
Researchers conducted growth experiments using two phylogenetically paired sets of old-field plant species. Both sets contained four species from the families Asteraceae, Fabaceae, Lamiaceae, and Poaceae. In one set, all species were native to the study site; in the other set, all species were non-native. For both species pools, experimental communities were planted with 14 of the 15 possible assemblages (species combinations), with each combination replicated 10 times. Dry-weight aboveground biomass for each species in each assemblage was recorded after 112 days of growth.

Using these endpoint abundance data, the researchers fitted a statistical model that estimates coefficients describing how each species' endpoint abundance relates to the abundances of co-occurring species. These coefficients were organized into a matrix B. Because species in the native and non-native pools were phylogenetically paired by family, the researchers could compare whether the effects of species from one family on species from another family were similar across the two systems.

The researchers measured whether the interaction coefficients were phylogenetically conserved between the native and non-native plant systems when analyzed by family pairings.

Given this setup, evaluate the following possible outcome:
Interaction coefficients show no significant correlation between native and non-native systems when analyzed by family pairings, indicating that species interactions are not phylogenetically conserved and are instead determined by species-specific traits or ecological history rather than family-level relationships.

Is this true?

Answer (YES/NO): NO